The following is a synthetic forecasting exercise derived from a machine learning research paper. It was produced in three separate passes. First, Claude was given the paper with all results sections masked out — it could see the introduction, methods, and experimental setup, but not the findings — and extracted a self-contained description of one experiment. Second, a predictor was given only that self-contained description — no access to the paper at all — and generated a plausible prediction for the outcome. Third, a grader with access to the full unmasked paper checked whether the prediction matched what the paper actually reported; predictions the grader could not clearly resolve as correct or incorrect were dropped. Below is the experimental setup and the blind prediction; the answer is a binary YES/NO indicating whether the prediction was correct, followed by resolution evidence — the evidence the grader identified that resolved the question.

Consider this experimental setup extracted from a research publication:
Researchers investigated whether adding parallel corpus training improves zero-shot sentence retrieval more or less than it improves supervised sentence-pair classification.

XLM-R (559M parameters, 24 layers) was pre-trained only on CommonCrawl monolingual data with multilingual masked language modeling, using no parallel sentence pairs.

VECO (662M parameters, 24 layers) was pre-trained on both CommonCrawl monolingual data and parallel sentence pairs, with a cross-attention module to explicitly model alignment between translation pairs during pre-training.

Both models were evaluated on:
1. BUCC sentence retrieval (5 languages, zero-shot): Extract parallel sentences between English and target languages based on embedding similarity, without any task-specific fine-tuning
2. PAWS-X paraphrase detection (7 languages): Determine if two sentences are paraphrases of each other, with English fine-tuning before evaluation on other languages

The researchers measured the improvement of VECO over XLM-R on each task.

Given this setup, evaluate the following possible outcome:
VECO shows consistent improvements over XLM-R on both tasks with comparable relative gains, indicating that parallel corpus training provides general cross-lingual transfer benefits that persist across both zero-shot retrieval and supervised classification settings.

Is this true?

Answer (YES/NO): NO